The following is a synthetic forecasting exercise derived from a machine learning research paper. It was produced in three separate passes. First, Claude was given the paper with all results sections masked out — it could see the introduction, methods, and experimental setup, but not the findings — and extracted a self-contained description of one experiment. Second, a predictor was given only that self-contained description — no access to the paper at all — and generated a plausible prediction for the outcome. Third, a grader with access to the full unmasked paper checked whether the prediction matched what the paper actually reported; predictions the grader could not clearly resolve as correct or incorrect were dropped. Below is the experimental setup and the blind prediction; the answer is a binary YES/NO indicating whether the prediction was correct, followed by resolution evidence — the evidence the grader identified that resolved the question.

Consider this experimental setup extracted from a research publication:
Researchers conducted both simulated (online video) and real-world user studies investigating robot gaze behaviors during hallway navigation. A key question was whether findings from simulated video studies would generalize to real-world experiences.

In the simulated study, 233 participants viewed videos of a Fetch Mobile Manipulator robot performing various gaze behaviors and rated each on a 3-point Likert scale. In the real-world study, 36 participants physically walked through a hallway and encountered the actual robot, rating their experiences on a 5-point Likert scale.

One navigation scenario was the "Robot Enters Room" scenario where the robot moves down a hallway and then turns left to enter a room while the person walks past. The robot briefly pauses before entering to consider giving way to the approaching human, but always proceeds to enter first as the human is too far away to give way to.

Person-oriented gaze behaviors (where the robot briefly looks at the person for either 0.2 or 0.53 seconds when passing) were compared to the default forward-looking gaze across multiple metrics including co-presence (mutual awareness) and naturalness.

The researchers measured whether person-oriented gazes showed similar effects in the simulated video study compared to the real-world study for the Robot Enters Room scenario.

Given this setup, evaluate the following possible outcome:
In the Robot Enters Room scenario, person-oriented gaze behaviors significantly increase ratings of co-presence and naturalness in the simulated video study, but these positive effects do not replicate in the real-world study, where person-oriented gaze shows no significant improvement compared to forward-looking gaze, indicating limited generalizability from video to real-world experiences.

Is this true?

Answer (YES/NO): NO